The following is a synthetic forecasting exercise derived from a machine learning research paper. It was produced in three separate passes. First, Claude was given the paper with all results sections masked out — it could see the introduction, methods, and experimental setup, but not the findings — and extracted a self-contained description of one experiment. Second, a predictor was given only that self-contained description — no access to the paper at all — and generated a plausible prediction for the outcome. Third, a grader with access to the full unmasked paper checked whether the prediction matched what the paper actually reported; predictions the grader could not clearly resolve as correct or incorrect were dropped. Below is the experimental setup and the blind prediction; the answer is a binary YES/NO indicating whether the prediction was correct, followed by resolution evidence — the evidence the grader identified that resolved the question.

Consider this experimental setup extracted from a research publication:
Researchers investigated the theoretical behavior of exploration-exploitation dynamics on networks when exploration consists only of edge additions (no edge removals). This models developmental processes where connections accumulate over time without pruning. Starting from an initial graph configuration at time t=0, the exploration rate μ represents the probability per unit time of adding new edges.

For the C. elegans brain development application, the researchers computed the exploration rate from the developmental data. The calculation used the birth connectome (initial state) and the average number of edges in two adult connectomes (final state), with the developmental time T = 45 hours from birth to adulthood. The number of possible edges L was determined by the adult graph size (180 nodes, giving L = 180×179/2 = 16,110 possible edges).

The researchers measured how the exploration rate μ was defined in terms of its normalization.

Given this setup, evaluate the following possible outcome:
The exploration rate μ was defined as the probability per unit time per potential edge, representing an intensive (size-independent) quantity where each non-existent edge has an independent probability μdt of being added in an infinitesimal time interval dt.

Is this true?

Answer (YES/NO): YES